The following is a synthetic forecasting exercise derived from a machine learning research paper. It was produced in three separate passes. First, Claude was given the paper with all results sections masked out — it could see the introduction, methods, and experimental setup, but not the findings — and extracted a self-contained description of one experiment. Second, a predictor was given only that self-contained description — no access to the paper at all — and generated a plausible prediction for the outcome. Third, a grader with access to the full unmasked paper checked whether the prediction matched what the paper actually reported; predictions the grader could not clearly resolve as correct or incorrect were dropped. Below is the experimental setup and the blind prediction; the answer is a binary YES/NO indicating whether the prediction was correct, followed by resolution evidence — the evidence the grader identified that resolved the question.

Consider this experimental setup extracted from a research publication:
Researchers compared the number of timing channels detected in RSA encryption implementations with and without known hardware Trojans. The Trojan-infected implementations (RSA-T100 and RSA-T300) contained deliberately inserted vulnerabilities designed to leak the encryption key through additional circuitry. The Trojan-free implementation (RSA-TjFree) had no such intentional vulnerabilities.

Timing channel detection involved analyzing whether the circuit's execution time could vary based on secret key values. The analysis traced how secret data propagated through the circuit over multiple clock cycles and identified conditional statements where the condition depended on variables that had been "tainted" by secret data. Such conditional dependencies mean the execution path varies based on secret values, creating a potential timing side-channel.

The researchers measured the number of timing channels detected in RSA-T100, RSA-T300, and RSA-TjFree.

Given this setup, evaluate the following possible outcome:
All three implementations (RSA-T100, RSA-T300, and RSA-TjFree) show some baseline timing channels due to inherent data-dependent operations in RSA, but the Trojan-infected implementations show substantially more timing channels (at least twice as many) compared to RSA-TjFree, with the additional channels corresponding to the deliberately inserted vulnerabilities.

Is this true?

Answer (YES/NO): NO